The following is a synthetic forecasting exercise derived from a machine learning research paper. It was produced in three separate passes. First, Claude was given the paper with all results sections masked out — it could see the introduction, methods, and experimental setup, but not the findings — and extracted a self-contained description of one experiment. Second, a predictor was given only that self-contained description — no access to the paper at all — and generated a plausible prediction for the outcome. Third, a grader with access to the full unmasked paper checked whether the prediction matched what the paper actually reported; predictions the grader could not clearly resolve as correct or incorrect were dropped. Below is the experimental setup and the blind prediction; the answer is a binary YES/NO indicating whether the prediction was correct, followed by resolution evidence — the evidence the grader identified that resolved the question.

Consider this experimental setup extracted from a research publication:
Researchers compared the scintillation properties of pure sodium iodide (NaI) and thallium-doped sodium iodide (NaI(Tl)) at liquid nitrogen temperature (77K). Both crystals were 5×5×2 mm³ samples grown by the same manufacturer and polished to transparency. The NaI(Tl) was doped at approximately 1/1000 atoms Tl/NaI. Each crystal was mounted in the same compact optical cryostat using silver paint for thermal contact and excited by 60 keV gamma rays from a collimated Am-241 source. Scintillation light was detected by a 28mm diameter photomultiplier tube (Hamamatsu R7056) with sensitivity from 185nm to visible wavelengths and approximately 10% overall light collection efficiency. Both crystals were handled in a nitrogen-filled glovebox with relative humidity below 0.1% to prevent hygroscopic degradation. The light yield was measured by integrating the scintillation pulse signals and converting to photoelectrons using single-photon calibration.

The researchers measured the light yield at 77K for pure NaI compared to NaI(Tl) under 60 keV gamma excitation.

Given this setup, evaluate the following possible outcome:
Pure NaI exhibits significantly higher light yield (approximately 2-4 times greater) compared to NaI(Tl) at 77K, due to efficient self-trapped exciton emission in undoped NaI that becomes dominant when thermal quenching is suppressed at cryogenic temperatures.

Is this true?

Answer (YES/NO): NO